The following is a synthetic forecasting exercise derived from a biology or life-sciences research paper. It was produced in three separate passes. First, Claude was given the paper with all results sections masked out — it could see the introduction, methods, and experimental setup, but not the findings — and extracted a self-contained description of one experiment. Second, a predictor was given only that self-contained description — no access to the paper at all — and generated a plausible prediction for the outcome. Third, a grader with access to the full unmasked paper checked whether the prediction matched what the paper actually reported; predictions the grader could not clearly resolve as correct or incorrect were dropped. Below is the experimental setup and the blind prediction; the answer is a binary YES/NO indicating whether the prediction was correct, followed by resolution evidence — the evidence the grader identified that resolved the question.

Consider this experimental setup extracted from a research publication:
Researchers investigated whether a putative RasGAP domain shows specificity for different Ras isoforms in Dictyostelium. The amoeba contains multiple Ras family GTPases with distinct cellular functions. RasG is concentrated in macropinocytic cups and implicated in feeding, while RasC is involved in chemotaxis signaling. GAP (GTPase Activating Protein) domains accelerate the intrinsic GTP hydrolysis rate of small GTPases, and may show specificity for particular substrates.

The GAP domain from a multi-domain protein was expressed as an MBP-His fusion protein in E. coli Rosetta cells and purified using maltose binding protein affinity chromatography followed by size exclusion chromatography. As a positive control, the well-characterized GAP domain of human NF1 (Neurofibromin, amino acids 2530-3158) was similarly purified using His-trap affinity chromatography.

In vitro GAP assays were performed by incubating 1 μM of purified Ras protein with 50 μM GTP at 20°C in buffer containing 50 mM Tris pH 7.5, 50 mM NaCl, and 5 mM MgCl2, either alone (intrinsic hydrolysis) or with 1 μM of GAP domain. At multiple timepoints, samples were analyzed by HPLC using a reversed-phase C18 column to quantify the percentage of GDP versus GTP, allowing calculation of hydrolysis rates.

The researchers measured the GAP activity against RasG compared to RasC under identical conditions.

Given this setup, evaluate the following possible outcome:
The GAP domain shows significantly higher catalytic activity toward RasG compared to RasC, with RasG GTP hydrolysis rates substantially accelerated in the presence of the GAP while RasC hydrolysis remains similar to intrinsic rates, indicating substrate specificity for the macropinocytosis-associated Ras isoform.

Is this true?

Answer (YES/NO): NO